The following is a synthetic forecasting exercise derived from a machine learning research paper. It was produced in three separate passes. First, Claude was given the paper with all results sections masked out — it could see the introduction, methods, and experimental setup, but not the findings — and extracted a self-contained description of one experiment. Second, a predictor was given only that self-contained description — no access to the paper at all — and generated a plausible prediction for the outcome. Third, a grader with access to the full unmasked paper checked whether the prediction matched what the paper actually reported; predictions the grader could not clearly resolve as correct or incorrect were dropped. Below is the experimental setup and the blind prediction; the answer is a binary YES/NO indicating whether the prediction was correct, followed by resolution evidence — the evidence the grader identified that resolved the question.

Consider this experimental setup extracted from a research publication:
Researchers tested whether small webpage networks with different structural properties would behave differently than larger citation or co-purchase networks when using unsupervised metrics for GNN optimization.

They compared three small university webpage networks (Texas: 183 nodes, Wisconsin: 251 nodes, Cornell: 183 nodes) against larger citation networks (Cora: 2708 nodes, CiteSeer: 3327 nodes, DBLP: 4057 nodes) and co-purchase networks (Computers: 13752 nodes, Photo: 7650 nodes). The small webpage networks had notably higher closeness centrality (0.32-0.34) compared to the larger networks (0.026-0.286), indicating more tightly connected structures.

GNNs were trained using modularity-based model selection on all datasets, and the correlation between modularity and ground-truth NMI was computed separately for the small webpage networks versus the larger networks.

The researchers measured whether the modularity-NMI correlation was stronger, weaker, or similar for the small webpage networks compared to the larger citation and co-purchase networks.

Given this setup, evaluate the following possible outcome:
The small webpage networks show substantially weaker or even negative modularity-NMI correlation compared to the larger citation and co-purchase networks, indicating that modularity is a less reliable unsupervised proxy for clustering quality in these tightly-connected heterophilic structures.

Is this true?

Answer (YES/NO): YES